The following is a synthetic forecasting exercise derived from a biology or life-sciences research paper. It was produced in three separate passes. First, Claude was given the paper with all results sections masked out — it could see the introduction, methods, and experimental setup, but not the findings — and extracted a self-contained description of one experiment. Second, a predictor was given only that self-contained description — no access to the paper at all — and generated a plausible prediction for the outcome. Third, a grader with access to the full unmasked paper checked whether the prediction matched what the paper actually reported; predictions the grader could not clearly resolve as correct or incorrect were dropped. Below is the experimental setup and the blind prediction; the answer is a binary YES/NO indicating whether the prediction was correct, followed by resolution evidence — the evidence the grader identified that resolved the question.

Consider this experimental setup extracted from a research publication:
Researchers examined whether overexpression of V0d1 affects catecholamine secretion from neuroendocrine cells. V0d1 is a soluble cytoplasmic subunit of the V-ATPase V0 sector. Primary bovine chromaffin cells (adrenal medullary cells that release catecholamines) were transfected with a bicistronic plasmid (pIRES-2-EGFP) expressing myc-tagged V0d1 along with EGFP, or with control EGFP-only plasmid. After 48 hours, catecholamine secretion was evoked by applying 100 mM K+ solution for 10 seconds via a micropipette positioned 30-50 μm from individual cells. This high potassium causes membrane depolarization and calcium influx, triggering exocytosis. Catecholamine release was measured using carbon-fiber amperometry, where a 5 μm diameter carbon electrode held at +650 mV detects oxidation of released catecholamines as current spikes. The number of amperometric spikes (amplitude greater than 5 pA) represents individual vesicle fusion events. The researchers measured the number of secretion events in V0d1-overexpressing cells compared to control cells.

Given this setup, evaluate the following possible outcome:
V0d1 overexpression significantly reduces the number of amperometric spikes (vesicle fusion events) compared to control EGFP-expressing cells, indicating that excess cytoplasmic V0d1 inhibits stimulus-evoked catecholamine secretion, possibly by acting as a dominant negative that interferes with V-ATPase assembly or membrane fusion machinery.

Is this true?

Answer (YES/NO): YES